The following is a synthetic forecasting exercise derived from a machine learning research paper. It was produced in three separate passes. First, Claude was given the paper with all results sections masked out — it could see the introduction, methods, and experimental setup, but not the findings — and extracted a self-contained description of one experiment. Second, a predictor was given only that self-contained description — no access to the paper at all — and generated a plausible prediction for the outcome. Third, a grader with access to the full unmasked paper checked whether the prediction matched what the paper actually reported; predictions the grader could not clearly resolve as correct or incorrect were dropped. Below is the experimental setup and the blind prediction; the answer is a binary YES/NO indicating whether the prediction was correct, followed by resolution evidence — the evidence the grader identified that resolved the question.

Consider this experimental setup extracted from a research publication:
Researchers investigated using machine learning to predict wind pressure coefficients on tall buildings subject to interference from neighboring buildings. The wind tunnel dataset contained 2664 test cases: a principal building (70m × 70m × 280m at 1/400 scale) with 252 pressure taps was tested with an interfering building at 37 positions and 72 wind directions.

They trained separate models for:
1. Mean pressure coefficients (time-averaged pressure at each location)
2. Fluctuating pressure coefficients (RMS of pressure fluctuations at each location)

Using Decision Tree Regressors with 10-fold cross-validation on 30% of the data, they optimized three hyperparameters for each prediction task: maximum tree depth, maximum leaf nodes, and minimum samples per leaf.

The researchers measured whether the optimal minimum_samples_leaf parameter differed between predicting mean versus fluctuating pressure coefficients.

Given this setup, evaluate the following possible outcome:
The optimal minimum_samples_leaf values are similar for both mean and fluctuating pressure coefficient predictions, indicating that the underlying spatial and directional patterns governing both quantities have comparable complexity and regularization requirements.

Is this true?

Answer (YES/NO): NO